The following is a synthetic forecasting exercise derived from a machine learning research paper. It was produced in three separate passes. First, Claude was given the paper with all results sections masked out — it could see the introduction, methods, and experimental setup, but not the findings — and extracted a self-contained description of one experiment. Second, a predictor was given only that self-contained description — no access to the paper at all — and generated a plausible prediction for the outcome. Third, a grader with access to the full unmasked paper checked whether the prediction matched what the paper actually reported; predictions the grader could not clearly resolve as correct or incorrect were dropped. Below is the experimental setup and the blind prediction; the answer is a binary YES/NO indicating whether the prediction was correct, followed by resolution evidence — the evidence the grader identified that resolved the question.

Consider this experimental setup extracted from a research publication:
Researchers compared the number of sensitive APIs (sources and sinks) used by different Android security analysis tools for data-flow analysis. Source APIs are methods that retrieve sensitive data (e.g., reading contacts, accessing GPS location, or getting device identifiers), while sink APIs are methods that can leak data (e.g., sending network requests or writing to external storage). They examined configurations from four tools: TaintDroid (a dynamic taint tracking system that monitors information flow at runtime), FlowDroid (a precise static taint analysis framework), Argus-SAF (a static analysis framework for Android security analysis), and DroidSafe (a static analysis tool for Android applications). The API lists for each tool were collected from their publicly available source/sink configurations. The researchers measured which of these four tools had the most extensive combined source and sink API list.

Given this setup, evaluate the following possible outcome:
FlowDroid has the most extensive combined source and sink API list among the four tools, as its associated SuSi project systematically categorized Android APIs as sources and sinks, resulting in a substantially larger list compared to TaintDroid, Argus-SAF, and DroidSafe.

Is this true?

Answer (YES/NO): NO